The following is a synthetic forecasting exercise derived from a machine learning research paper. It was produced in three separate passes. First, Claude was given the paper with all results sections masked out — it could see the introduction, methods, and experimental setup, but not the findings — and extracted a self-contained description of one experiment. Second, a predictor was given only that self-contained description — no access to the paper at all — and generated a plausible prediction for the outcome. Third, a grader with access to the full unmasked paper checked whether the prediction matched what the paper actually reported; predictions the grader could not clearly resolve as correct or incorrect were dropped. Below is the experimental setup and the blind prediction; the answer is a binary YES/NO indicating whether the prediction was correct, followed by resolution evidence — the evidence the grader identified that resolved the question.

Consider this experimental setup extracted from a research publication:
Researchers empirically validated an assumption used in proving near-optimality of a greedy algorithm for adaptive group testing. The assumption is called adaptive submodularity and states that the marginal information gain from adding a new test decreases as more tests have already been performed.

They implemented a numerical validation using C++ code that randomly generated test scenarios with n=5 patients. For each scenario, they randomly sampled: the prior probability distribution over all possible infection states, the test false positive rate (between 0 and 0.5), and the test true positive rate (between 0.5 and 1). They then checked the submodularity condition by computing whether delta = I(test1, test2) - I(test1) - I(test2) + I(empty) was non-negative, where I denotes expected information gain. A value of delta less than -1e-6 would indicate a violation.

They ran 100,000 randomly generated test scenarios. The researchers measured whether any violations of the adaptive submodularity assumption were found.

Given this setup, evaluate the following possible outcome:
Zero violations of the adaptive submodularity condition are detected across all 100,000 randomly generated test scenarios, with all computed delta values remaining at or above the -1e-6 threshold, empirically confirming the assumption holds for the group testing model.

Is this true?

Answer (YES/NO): YES